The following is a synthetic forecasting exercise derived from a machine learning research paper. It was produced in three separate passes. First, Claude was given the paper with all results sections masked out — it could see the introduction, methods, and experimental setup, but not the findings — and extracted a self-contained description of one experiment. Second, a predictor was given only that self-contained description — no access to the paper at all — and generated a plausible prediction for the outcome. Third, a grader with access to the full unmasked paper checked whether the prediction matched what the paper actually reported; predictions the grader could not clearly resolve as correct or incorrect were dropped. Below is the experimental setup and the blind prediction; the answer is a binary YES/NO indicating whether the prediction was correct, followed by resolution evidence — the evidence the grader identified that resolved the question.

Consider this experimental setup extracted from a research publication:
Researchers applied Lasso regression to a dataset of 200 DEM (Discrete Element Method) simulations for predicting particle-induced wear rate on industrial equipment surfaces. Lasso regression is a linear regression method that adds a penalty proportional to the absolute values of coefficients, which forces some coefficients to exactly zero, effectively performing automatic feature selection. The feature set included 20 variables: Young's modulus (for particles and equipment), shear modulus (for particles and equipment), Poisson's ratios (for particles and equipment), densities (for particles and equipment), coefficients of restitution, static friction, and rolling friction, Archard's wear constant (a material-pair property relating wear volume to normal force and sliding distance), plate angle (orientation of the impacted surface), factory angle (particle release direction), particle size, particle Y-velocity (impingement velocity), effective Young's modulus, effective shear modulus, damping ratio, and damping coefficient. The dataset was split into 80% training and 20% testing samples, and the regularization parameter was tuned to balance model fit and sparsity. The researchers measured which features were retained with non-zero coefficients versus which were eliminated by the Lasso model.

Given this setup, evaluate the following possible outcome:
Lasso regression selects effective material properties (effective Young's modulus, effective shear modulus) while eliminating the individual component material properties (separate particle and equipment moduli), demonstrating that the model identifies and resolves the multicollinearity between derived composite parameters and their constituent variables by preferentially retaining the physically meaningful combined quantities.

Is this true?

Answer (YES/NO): NO